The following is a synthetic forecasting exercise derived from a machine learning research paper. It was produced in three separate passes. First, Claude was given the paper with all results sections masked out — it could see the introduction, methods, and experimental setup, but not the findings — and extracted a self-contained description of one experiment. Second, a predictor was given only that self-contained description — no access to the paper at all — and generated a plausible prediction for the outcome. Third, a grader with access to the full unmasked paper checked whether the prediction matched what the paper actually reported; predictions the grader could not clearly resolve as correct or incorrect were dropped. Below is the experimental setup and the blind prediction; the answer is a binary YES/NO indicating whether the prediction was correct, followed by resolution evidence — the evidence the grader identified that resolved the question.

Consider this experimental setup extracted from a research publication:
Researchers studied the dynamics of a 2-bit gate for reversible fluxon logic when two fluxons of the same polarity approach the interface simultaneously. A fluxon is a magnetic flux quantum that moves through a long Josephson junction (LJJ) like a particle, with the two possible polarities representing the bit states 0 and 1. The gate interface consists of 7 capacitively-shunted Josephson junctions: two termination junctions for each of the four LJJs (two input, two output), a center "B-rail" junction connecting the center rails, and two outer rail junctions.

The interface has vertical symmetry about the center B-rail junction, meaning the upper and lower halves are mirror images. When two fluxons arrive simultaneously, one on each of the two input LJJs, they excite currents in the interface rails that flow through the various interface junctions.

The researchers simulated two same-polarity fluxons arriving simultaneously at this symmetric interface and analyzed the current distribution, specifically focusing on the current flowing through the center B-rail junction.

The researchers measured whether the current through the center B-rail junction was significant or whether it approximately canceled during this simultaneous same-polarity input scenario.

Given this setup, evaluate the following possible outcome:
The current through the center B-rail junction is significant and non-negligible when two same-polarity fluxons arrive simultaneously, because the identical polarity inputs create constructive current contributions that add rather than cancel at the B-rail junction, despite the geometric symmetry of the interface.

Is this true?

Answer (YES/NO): NO